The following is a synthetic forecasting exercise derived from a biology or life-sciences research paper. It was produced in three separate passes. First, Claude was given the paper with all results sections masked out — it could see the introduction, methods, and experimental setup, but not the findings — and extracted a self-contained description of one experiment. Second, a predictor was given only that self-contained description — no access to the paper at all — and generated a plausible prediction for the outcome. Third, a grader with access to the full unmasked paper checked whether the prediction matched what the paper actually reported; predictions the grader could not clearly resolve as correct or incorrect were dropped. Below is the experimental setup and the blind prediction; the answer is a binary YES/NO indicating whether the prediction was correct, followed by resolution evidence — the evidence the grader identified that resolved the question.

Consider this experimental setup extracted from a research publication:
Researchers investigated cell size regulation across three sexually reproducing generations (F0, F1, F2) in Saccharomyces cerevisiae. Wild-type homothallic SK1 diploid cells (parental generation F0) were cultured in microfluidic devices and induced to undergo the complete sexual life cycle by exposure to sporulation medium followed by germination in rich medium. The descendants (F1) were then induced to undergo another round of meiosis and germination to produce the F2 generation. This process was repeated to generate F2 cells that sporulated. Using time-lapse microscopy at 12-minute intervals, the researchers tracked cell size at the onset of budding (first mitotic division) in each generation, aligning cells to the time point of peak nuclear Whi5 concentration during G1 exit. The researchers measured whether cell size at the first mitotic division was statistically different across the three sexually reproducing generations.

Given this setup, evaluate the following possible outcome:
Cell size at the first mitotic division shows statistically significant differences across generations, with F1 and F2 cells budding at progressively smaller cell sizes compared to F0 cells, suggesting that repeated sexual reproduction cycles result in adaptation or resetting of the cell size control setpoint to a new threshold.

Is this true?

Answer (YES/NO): NO